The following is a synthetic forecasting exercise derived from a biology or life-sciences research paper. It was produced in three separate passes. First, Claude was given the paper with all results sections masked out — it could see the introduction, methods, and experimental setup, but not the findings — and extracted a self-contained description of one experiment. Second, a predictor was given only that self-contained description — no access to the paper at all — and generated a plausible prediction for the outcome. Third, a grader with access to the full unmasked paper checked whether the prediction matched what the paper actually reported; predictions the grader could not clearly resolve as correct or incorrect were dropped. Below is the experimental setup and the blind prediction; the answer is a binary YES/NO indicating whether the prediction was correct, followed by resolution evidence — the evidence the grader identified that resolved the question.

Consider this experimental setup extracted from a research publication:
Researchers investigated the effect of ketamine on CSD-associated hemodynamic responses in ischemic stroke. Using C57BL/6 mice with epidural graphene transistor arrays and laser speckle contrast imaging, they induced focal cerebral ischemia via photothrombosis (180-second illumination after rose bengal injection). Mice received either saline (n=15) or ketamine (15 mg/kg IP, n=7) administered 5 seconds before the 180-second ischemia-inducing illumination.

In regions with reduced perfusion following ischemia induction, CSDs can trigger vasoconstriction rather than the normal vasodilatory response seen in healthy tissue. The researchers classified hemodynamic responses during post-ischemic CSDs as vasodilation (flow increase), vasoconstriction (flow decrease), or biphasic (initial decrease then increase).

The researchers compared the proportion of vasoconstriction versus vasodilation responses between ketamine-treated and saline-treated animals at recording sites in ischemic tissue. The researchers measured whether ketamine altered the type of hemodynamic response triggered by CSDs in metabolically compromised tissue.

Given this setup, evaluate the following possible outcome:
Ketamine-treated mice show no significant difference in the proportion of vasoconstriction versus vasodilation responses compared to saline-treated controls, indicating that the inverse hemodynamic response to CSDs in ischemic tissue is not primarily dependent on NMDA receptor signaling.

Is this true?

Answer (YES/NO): NO